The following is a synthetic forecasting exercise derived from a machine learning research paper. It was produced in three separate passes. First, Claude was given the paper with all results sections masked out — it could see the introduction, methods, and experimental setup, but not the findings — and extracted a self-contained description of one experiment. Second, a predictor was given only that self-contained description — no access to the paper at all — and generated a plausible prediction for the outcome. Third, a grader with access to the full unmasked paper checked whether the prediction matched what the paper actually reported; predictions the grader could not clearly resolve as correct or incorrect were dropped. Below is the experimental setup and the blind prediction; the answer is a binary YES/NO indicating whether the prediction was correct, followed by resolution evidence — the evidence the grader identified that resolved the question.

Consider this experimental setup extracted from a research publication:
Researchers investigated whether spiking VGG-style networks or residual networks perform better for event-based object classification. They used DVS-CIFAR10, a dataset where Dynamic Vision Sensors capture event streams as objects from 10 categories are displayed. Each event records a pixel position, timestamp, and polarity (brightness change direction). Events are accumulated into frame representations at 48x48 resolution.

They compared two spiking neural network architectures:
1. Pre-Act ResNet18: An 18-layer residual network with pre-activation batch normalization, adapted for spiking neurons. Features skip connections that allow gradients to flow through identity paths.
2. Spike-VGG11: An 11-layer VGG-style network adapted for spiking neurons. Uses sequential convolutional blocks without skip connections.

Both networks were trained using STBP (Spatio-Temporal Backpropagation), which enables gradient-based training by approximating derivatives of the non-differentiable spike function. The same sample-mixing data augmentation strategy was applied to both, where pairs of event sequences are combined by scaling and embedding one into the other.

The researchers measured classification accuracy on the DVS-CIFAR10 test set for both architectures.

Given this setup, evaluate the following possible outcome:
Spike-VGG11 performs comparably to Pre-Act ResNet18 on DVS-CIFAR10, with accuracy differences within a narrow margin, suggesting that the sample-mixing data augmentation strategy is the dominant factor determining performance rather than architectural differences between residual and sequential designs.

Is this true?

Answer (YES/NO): YES